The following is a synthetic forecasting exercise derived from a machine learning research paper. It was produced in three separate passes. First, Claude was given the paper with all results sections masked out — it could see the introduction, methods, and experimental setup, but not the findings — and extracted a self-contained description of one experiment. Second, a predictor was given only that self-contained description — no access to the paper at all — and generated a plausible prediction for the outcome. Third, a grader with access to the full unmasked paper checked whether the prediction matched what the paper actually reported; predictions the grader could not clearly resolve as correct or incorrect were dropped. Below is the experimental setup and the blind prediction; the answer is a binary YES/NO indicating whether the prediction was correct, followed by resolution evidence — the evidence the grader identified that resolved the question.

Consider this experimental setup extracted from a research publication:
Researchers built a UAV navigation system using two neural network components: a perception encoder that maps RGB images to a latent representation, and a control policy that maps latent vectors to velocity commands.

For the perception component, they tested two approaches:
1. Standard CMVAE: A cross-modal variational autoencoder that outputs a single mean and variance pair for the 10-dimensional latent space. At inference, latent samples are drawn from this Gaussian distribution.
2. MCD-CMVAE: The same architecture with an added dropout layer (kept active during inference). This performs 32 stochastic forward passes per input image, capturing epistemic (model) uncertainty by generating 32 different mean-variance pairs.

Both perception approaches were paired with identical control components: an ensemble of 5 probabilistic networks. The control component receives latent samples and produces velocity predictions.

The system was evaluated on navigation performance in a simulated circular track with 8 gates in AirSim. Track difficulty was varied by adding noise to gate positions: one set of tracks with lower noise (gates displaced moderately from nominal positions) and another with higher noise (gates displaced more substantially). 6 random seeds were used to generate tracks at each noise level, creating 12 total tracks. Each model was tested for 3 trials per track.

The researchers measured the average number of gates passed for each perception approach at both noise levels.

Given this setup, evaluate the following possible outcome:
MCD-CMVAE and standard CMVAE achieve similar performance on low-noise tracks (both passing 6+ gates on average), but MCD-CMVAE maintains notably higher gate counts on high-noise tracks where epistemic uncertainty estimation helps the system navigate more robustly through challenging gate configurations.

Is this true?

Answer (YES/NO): NO